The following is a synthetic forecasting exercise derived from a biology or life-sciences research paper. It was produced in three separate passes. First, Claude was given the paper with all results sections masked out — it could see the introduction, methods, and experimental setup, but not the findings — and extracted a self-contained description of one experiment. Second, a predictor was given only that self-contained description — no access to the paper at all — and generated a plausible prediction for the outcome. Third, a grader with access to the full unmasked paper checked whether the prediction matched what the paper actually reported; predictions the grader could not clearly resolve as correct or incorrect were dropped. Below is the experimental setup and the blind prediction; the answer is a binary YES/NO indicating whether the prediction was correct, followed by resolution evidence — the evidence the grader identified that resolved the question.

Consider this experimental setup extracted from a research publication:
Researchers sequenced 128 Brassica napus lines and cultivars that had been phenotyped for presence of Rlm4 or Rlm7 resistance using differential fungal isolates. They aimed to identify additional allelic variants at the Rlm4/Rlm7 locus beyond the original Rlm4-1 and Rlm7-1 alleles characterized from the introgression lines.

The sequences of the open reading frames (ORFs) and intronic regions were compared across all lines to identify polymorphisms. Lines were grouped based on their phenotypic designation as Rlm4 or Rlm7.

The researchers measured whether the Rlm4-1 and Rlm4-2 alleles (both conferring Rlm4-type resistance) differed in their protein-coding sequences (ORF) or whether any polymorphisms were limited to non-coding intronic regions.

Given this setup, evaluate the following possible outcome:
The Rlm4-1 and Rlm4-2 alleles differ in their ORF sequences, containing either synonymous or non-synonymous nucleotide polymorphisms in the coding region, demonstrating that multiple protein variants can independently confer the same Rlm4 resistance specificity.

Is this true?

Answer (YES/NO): NO